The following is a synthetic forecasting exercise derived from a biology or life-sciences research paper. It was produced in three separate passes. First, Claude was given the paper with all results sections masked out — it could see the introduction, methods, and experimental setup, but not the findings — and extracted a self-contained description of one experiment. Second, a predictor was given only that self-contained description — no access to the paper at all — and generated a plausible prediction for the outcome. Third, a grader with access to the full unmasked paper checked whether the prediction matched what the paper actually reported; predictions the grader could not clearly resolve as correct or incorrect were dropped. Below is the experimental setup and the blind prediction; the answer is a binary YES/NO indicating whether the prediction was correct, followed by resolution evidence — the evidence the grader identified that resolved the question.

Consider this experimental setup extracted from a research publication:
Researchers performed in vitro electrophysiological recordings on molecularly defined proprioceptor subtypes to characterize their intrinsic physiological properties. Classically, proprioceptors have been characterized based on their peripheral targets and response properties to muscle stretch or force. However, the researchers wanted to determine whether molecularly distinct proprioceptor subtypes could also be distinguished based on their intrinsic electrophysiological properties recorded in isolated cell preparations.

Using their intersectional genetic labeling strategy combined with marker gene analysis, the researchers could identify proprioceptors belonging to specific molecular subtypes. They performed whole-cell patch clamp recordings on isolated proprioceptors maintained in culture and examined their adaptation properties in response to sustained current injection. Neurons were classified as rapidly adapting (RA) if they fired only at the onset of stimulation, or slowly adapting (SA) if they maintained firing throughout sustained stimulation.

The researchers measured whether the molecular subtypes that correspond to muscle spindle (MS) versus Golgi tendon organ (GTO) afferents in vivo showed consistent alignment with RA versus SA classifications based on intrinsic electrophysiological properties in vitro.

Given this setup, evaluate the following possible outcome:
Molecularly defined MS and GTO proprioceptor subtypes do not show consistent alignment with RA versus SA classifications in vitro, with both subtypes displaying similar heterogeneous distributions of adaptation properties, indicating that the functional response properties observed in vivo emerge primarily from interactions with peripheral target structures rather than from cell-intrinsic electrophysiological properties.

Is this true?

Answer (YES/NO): NO